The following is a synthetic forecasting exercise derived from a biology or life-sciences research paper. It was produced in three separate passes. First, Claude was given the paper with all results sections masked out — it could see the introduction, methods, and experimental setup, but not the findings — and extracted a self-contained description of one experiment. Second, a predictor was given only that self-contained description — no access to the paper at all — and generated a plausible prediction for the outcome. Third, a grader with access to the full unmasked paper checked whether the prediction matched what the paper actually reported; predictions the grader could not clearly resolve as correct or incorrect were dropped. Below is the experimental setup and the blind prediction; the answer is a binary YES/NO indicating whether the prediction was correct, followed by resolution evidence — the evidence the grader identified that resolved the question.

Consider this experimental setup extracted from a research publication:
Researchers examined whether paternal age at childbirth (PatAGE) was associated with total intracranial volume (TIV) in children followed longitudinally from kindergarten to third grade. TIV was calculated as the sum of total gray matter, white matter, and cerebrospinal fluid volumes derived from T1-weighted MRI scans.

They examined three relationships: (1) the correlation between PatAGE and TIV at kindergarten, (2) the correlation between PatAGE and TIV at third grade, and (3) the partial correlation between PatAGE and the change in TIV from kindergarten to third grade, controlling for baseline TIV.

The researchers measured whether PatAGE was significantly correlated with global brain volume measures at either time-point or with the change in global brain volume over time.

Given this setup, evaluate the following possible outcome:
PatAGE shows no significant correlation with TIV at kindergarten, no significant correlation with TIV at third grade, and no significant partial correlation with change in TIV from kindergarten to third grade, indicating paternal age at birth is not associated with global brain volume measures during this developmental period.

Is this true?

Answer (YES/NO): YES